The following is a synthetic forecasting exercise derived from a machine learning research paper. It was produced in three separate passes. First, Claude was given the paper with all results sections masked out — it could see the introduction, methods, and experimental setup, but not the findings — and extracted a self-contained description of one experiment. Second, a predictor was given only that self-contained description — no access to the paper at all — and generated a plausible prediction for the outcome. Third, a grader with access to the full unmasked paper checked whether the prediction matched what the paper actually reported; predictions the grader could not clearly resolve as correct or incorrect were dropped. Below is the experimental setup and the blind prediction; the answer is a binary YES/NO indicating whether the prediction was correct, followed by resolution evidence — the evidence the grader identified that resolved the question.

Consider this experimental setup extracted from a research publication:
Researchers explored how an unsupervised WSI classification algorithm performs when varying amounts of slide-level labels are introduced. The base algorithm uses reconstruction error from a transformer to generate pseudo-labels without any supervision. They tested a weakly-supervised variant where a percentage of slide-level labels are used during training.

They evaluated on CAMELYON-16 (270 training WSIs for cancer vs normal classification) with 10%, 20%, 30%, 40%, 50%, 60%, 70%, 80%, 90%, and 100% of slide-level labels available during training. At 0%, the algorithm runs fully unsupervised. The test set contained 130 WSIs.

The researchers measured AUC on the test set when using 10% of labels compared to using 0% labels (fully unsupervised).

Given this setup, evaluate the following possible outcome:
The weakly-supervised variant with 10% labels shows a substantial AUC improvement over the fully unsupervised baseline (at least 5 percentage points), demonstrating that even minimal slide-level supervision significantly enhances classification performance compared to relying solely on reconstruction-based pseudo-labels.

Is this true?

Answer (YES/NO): NO